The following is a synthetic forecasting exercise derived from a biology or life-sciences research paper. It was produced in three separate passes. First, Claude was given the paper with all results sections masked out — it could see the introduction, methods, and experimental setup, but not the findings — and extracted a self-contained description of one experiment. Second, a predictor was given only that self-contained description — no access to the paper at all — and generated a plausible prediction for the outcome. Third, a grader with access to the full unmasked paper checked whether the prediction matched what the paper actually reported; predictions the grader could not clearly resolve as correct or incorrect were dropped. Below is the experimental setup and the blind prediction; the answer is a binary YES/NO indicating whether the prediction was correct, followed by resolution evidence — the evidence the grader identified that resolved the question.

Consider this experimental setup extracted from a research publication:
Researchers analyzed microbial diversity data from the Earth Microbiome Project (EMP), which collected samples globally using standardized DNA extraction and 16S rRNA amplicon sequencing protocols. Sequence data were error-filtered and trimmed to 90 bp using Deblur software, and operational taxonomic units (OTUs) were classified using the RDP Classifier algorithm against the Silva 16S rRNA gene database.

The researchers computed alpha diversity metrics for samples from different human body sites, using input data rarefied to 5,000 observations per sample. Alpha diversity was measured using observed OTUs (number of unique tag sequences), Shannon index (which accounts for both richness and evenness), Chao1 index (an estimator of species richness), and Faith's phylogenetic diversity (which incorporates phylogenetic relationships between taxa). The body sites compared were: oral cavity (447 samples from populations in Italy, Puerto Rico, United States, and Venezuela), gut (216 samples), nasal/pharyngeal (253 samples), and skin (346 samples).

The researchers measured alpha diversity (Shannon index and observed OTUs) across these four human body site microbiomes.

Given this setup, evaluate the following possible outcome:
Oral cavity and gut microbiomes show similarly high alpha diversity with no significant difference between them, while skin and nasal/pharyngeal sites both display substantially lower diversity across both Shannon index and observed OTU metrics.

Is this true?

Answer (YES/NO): NO